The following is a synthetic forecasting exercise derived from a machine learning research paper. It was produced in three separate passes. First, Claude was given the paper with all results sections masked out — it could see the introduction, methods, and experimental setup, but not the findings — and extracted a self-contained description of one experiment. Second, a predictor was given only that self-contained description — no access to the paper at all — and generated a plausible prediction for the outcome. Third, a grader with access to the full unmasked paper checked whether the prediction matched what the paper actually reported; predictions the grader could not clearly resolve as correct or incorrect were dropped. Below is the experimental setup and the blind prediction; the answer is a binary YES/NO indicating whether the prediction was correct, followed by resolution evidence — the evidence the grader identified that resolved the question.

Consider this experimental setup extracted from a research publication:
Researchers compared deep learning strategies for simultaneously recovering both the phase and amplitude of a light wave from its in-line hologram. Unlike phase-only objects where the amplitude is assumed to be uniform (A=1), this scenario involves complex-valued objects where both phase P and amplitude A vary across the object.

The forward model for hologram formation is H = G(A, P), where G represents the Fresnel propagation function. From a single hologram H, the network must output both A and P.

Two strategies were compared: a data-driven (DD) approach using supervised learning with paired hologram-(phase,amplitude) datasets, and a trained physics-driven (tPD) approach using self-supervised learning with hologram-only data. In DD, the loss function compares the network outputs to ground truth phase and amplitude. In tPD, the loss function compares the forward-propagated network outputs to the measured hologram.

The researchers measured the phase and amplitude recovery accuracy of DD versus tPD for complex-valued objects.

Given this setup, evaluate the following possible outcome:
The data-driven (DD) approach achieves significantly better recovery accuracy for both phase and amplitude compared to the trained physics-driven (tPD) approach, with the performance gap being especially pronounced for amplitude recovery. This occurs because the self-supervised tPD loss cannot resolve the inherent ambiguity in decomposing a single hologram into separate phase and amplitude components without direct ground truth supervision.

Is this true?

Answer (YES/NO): NO